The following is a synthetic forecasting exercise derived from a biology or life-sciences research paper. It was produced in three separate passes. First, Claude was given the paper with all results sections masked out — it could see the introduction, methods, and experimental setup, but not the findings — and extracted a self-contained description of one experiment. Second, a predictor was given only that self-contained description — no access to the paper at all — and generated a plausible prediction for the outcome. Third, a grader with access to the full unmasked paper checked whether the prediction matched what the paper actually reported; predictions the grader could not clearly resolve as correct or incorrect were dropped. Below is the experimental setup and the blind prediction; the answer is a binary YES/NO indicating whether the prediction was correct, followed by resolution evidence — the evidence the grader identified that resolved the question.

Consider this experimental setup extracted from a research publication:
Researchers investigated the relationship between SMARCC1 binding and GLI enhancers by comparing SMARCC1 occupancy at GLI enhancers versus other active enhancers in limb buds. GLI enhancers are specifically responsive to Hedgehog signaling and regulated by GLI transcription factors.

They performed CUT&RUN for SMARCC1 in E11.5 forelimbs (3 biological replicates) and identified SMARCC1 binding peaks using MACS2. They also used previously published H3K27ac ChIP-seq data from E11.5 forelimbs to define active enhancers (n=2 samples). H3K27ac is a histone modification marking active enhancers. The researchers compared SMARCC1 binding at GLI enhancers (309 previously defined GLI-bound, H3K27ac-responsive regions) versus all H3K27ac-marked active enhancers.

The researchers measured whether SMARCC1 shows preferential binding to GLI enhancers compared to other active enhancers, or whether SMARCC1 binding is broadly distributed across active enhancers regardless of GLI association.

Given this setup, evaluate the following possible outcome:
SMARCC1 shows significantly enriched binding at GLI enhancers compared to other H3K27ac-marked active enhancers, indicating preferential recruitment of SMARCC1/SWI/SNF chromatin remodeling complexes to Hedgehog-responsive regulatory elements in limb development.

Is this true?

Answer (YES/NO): NO